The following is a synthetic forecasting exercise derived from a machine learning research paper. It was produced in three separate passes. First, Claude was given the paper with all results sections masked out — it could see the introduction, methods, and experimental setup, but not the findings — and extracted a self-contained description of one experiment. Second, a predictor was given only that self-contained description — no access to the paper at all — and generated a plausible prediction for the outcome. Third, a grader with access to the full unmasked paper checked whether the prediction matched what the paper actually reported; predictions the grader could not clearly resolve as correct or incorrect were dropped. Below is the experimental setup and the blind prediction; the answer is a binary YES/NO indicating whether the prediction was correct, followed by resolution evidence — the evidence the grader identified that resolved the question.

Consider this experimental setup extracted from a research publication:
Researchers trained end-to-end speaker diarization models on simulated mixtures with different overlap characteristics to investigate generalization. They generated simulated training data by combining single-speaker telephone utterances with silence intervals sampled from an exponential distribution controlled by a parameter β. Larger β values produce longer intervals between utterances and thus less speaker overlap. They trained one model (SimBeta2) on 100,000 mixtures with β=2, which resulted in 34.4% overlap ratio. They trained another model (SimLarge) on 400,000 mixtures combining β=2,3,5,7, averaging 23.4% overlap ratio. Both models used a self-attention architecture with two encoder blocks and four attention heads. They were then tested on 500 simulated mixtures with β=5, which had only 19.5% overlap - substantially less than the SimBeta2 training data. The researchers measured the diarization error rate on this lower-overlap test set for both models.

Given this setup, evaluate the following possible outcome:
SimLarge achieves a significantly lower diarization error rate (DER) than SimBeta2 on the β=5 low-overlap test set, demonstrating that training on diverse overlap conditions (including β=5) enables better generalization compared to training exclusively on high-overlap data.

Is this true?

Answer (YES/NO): YES